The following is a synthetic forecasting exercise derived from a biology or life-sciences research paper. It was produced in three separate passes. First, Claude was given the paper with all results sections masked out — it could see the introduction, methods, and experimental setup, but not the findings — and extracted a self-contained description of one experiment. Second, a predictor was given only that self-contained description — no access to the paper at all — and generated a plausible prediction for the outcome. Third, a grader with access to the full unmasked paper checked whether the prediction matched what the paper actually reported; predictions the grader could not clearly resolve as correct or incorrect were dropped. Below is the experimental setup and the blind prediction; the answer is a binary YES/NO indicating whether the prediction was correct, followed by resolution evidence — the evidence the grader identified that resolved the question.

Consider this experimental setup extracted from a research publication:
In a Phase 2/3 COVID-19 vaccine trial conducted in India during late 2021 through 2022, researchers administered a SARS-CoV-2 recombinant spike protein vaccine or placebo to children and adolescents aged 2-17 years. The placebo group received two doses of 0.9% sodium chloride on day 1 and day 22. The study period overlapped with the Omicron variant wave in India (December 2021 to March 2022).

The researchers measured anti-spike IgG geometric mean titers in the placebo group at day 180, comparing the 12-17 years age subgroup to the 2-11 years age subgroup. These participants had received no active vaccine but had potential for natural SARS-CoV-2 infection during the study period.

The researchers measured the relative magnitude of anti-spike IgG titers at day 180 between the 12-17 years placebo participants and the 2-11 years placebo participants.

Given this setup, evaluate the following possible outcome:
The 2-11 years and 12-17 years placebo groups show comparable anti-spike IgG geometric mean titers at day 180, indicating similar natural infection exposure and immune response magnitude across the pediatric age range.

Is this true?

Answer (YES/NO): NO